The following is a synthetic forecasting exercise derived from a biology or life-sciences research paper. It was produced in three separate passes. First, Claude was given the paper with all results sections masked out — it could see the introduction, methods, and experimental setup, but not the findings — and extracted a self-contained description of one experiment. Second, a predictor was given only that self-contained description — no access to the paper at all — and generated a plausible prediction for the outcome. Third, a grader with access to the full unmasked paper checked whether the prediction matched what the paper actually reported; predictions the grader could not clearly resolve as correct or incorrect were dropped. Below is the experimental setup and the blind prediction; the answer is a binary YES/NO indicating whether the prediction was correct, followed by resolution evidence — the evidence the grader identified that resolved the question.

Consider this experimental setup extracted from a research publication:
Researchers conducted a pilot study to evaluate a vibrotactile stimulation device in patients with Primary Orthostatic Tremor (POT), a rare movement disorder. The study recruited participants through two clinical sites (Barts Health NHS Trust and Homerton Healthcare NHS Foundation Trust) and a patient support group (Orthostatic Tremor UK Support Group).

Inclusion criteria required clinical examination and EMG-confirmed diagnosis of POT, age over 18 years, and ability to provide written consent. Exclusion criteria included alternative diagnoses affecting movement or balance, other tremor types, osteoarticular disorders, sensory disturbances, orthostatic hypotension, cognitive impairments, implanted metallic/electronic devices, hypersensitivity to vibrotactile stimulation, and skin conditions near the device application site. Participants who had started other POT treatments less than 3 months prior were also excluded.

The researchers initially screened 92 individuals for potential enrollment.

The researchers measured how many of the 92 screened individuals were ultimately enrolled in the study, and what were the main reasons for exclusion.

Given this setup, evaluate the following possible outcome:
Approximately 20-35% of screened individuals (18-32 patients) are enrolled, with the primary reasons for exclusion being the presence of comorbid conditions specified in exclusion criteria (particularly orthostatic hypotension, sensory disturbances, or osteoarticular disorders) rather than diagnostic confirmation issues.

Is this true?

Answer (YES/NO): NO